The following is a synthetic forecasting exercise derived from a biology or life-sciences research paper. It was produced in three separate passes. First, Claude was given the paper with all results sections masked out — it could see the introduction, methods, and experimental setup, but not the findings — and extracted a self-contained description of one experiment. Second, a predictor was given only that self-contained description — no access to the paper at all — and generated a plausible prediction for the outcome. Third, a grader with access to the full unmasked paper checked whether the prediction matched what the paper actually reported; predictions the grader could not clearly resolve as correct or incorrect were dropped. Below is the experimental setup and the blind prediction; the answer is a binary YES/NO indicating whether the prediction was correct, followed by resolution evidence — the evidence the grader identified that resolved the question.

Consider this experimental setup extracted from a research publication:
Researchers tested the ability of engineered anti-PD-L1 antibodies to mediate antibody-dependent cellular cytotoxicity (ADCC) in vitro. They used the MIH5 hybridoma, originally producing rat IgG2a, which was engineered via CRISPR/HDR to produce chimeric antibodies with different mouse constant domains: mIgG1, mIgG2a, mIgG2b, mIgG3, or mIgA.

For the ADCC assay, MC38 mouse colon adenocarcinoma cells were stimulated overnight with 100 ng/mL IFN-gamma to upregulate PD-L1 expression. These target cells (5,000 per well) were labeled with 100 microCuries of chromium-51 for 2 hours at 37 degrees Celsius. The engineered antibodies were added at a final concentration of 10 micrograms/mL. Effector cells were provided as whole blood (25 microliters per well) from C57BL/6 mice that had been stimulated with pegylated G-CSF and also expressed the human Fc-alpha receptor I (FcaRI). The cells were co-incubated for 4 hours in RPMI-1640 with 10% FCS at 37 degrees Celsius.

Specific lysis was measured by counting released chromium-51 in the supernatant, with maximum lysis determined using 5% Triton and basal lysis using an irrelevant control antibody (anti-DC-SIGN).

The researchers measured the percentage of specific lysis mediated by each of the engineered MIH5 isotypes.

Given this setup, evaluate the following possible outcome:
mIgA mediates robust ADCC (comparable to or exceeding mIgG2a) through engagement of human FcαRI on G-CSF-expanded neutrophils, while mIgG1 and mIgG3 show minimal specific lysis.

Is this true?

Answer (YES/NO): NO